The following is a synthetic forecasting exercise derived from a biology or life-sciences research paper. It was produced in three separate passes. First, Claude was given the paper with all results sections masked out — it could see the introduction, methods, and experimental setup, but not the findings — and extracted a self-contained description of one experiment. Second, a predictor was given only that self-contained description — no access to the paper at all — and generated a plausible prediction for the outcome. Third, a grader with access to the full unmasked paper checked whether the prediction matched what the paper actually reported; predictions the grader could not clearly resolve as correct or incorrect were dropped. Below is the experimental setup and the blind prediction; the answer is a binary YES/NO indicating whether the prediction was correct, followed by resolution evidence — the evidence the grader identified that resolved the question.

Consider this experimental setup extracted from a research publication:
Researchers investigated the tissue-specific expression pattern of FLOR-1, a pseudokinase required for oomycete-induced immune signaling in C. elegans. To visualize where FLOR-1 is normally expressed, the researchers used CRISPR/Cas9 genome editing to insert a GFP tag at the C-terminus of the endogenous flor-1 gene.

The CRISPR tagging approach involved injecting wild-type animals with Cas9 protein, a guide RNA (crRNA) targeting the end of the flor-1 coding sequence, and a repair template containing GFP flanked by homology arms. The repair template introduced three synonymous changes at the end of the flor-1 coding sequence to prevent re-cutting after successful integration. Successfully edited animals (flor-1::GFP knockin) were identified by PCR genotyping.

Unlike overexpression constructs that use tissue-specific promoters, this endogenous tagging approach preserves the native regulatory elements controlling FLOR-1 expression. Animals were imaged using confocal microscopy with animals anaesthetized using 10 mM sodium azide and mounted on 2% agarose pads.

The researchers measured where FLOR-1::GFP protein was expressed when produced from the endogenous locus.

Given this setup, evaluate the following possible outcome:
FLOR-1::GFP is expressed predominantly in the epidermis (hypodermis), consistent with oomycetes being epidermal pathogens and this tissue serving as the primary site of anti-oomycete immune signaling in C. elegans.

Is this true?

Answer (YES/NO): YES